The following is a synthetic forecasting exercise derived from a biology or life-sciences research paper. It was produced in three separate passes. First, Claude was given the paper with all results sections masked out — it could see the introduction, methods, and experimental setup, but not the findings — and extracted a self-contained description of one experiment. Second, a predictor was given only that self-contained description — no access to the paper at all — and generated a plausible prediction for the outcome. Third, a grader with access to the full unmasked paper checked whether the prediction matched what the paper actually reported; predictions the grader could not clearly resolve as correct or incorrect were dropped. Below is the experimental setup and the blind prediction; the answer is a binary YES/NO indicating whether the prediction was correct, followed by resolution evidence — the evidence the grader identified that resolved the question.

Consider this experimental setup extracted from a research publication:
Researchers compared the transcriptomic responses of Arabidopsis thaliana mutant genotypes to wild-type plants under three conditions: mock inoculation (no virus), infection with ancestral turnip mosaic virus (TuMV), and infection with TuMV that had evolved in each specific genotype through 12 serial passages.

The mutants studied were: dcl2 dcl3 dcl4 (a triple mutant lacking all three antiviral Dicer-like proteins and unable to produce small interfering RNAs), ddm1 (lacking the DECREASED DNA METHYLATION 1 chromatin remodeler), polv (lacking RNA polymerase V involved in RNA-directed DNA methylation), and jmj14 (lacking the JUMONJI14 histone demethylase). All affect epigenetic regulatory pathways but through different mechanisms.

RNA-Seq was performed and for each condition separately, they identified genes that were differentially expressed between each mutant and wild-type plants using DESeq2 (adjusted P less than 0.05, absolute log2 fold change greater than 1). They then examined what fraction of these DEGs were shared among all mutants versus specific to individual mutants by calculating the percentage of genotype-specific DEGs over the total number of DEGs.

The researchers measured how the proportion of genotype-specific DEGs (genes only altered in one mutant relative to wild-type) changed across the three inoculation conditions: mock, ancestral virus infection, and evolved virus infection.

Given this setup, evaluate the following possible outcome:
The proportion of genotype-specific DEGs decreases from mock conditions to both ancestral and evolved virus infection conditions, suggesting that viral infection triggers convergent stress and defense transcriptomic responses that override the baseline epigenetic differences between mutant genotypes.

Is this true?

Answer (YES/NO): NO